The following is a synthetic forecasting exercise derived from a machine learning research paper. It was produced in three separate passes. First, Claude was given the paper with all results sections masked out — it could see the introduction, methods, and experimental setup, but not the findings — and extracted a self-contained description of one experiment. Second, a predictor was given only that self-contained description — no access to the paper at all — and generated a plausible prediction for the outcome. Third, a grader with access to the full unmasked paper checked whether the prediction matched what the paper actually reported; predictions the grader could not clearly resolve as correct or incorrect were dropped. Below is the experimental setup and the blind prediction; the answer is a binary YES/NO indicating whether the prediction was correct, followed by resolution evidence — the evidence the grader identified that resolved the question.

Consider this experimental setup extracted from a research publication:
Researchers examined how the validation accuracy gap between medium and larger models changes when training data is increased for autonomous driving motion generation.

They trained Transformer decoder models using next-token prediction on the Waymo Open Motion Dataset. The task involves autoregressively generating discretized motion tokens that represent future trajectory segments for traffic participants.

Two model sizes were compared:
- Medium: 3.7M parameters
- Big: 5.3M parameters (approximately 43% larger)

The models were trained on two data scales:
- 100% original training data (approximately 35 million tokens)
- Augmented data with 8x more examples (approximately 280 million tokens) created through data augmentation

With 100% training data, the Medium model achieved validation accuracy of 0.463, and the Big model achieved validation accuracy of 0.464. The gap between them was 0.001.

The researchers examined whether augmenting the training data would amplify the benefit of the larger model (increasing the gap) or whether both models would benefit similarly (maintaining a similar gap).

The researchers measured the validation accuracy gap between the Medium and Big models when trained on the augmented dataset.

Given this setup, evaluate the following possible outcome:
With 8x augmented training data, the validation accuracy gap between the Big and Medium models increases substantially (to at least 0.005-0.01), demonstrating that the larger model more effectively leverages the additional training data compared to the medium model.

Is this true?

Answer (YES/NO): NO